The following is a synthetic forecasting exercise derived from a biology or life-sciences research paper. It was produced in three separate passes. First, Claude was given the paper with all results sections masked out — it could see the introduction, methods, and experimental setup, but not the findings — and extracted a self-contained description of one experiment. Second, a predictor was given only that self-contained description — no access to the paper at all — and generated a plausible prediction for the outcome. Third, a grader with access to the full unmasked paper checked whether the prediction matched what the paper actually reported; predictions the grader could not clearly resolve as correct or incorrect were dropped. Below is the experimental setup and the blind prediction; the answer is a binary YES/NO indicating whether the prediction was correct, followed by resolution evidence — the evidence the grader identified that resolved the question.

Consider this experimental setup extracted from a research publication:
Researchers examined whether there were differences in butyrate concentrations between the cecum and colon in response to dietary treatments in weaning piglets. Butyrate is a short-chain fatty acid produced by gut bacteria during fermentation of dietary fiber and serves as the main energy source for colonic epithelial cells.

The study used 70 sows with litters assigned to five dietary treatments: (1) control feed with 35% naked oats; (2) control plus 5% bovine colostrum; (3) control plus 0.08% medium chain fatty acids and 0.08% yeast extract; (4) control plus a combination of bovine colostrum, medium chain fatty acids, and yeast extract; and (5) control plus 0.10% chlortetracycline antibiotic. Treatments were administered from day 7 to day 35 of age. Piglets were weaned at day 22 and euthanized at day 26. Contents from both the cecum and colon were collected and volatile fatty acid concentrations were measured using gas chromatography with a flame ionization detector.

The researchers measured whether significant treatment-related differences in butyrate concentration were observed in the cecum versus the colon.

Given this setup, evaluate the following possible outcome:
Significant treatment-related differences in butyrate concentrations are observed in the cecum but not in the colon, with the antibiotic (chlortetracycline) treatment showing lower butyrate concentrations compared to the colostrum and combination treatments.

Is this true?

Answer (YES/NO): NO